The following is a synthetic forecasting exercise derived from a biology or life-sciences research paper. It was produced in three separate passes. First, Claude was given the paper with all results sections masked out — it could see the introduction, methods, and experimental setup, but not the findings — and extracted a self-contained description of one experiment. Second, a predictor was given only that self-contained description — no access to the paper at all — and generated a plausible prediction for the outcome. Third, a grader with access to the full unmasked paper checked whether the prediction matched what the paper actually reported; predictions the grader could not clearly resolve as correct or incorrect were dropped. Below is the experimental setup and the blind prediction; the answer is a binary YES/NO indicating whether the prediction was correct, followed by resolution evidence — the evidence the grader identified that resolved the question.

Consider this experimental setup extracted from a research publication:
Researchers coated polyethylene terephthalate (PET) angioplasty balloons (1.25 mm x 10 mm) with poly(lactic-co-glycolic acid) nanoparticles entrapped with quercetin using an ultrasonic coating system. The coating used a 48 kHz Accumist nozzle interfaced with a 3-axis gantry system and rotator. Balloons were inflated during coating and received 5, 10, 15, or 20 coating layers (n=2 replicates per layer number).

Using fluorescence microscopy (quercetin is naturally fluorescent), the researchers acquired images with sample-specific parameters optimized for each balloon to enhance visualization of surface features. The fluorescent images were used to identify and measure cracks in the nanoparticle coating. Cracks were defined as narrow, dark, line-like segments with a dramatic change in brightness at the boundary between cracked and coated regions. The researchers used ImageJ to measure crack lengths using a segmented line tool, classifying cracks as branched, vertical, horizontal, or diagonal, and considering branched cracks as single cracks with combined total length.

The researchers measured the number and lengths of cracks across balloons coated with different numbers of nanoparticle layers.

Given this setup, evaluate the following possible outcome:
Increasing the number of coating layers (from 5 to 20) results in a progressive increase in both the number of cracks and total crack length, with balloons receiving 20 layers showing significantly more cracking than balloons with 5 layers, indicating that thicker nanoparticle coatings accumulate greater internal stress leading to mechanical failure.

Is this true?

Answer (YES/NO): NO